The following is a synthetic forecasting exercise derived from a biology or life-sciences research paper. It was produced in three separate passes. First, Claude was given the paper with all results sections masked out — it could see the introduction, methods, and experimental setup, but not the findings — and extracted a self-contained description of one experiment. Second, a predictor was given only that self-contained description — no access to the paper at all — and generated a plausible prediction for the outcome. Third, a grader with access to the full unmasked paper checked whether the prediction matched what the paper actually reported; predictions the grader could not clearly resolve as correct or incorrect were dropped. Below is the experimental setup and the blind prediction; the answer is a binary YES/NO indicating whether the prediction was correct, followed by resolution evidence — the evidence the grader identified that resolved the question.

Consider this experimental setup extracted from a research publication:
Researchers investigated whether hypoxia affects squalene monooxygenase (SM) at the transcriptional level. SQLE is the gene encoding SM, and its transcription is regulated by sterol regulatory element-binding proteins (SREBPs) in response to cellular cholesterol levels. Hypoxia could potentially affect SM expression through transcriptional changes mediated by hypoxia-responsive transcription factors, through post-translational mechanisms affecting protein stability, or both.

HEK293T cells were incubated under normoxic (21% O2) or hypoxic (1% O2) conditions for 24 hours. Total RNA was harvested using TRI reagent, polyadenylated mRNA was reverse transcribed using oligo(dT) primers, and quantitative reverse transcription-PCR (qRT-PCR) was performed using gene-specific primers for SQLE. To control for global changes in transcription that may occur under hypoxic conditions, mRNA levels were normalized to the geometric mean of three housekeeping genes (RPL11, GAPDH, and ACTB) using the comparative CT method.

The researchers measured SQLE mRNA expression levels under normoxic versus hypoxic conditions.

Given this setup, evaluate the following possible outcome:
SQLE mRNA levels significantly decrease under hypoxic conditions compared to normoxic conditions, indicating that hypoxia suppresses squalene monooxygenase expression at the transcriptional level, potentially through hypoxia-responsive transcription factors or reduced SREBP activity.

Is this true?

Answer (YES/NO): YES